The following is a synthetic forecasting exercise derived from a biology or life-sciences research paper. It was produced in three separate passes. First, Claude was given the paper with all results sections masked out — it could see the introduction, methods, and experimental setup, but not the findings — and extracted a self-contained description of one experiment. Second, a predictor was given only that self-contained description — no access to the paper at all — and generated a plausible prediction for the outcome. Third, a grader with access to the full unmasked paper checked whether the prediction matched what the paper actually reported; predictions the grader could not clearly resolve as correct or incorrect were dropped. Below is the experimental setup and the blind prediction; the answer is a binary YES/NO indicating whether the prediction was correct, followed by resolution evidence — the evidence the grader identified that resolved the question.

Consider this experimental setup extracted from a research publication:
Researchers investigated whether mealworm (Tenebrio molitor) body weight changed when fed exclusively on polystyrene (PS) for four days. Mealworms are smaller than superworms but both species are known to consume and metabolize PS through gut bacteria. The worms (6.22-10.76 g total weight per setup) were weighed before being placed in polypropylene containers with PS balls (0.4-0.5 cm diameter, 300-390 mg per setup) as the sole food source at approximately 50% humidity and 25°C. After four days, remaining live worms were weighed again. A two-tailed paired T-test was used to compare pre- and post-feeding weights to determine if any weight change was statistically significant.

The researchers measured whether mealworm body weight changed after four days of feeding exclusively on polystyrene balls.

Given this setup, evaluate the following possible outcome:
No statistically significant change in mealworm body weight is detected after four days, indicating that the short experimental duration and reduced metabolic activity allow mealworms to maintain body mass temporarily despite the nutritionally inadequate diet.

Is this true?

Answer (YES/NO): YES